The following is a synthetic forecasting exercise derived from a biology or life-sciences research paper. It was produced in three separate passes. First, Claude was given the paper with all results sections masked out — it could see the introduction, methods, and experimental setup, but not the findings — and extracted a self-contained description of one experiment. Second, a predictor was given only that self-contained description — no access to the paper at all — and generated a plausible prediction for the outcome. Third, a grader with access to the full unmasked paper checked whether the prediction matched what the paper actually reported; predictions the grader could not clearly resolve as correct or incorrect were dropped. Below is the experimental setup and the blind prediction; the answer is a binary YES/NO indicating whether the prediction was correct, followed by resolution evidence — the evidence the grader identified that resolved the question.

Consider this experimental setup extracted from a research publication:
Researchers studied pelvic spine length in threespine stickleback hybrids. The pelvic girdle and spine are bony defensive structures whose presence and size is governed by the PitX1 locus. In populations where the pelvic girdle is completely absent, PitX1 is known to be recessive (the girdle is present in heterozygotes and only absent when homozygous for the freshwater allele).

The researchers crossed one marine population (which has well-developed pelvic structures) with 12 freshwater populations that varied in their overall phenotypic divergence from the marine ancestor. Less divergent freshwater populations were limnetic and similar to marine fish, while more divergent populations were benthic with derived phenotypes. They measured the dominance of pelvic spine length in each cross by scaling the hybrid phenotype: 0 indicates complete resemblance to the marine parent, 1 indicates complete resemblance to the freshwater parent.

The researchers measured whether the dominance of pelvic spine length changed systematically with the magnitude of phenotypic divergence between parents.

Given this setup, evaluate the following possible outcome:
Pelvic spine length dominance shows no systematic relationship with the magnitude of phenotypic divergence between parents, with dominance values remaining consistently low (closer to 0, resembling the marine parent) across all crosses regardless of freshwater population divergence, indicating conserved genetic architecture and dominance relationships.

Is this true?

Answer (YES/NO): NO